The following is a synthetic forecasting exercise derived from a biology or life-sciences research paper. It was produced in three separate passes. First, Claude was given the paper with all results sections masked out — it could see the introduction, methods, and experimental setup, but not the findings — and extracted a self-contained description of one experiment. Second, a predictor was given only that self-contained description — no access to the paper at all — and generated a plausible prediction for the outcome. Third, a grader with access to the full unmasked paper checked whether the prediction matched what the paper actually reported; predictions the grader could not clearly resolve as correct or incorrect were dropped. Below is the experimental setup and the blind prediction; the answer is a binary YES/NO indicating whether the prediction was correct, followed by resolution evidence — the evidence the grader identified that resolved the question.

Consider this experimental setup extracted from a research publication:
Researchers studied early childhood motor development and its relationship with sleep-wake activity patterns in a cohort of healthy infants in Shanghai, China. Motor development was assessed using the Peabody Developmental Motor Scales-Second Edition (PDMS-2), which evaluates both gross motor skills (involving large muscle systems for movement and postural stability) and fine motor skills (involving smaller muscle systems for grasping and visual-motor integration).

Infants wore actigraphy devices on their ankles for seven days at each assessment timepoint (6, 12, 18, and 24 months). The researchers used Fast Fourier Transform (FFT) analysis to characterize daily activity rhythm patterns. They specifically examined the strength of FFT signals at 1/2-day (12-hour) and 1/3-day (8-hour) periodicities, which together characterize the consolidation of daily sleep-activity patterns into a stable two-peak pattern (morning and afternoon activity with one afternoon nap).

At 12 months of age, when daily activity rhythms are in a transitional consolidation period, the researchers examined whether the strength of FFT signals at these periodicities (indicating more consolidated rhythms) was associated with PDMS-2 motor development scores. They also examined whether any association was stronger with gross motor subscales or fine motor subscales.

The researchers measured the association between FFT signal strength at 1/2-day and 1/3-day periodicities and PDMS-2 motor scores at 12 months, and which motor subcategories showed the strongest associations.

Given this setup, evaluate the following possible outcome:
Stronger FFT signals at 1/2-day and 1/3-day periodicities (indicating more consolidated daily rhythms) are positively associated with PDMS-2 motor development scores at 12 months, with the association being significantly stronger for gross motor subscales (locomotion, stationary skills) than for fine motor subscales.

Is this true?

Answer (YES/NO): YES